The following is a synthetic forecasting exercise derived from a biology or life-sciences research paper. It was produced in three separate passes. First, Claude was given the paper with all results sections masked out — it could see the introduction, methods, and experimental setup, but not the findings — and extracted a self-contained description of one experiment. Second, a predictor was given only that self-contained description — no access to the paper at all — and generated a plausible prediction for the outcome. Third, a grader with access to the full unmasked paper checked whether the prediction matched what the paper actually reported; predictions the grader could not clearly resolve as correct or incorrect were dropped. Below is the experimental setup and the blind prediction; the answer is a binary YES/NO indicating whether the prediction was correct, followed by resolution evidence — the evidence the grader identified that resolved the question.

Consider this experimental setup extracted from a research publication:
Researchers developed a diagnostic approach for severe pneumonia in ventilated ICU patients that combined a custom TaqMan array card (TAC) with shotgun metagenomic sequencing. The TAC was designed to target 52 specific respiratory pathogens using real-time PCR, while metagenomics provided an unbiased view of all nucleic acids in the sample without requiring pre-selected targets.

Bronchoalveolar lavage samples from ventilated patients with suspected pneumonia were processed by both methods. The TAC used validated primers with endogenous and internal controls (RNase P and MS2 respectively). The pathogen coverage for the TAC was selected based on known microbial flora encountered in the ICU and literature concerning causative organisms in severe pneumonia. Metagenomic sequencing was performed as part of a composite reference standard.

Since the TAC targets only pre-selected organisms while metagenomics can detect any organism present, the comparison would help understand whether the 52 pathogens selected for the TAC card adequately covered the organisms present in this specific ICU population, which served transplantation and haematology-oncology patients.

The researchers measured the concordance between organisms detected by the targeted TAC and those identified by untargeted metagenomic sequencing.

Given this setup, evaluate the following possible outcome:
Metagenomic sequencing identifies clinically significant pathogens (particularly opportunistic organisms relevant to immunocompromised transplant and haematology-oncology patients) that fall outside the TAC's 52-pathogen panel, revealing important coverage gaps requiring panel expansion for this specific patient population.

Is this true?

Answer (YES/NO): NO